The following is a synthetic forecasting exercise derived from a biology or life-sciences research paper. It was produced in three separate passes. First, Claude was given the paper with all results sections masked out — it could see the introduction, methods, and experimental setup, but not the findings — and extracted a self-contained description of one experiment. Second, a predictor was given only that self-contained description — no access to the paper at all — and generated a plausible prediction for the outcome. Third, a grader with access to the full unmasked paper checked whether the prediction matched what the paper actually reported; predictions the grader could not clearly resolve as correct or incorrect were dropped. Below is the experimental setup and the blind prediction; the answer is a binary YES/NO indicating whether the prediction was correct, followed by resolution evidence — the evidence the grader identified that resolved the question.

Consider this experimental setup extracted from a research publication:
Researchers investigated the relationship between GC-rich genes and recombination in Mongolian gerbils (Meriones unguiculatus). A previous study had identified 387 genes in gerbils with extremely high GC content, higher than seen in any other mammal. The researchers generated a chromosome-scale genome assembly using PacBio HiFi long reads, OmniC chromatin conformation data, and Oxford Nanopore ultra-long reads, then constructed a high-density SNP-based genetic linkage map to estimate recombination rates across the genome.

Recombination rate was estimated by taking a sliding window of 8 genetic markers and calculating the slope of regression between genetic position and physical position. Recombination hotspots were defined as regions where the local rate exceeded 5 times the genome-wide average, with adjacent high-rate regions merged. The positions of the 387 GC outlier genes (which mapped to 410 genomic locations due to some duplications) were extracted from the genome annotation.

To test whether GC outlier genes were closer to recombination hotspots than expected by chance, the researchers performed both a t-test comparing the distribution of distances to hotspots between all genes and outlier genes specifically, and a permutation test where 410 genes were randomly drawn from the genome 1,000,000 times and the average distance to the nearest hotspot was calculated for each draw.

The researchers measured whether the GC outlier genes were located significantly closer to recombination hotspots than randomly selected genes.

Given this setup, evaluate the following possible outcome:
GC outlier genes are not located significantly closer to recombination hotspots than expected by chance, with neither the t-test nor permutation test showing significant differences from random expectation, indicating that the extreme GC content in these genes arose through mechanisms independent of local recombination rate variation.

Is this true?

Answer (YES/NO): NO